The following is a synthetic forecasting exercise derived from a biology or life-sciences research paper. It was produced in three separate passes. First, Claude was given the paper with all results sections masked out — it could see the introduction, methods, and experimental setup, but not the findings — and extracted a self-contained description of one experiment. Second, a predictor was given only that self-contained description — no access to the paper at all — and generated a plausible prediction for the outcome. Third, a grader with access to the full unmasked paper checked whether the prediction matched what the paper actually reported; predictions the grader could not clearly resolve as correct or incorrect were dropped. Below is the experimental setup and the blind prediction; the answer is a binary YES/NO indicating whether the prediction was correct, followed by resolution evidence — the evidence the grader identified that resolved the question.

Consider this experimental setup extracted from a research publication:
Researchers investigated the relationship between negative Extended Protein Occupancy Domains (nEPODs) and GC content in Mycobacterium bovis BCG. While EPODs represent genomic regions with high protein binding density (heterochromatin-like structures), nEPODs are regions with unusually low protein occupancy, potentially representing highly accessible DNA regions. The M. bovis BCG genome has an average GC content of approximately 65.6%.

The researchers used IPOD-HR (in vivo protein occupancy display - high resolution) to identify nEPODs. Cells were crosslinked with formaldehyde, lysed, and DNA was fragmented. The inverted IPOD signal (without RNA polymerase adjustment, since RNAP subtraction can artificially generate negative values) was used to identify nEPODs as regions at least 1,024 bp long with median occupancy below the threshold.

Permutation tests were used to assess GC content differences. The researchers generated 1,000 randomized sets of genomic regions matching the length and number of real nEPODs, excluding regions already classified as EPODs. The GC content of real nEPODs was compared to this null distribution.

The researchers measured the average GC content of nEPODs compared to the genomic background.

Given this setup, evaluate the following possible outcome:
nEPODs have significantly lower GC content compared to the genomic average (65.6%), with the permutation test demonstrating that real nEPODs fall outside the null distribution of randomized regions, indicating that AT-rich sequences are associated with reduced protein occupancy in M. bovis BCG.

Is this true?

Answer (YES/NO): YES